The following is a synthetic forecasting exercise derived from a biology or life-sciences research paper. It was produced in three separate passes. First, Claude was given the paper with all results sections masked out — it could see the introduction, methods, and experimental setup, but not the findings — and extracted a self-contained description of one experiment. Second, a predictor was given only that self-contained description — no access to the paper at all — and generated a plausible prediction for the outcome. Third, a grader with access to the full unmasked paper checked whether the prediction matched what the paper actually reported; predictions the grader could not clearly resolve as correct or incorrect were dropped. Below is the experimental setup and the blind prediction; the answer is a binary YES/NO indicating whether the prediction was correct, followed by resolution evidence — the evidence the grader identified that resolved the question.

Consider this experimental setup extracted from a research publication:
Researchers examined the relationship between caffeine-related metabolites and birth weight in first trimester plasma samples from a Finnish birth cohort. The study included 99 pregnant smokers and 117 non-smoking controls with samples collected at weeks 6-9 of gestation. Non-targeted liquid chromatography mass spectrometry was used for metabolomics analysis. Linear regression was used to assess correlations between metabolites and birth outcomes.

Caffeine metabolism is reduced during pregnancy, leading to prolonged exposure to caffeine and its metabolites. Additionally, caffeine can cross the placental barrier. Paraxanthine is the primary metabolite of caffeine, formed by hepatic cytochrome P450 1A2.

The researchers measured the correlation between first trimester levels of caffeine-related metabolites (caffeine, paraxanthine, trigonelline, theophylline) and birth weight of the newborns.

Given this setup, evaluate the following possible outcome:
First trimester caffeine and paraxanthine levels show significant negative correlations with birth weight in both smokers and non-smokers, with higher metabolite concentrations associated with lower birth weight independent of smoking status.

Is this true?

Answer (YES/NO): NO